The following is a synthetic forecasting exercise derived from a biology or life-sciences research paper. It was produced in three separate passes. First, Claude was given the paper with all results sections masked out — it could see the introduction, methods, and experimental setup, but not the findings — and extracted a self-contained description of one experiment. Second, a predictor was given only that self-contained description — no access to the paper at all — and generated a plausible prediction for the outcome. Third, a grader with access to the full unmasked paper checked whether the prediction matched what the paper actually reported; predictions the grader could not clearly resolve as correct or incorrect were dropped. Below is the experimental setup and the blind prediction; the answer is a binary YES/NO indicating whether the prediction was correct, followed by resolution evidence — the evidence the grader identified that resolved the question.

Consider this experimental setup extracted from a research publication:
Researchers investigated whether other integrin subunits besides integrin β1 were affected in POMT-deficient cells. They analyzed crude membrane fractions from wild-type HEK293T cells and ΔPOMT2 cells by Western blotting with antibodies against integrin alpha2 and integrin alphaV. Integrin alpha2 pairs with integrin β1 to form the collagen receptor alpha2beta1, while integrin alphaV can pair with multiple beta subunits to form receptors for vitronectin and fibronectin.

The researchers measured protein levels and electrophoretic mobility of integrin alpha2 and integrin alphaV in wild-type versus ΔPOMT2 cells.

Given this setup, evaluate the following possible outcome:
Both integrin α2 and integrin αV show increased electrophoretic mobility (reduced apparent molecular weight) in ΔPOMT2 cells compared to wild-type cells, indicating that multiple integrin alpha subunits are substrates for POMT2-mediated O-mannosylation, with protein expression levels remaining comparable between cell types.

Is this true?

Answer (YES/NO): NO